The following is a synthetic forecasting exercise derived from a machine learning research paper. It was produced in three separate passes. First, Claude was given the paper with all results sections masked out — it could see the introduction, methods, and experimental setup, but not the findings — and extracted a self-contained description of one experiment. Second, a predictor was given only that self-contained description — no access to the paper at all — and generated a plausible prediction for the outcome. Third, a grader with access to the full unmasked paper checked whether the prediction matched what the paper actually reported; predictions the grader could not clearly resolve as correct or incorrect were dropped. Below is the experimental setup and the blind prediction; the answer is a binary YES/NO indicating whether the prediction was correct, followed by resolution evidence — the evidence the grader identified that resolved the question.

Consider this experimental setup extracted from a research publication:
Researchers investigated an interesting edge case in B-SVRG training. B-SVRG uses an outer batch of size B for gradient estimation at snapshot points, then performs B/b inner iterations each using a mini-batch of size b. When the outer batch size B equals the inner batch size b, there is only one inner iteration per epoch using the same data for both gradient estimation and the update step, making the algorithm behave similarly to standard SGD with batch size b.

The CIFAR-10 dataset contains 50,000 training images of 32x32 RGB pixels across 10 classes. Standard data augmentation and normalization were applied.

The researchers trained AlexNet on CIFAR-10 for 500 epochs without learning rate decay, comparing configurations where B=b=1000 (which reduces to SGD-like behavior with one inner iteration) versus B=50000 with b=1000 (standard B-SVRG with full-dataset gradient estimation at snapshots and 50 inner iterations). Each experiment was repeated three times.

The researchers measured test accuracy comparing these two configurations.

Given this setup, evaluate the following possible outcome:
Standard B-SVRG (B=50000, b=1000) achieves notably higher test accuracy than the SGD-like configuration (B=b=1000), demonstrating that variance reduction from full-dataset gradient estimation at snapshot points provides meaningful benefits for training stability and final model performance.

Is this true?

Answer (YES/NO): NO